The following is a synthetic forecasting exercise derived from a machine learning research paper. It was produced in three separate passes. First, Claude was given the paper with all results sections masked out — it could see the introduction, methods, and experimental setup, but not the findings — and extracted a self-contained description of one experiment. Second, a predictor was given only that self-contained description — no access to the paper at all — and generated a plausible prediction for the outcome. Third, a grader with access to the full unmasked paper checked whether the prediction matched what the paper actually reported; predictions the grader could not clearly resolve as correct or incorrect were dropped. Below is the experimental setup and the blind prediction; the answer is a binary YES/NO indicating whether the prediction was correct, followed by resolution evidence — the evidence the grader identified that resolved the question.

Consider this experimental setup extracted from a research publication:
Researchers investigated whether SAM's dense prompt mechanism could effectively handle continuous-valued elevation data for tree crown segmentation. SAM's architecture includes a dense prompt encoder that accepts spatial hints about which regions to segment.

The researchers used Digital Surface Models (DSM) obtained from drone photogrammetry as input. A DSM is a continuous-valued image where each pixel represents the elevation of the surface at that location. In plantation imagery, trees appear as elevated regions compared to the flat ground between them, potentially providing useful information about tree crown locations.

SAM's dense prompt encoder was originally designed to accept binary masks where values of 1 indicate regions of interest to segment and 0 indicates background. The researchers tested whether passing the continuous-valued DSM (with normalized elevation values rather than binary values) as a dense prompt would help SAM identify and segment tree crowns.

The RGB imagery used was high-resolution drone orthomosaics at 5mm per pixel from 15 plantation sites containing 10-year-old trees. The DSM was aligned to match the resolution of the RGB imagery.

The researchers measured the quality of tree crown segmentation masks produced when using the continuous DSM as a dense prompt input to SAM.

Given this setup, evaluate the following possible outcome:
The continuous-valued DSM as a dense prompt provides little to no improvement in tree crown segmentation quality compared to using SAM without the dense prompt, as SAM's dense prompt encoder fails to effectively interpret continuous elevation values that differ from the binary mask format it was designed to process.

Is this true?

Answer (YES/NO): YES